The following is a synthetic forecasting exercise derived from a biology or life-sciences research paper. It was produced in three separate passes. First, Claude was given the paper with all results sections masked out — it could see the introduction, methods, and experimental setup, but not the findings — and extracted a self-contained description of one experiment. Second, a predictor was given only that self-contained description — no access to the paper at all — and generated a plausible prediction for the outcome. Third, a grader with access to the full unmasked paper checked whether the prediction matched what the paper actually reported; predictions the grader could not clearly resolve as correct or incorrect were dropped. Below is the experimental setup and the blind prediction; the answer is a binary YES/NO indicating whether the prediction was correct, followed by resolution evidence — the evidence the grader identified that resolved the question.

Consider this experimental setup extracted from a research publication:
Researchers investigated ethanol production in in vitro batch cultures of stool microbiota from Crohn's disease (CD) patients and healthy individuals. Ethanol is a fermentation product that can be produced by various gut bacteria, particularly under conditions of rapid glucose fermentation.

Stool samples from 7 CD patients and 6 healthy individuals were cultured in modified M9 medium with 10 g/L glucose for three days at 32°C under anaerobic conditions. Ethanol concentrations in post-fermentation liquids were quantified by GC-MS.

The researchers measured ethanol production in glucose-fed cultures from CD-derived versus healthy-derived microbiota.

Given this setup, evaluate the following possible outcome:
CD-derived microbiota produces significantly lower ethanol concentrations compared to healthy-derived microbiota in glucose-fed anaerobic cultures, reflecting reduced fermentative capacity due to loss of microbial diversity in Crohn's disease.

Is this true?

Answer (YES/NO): NO